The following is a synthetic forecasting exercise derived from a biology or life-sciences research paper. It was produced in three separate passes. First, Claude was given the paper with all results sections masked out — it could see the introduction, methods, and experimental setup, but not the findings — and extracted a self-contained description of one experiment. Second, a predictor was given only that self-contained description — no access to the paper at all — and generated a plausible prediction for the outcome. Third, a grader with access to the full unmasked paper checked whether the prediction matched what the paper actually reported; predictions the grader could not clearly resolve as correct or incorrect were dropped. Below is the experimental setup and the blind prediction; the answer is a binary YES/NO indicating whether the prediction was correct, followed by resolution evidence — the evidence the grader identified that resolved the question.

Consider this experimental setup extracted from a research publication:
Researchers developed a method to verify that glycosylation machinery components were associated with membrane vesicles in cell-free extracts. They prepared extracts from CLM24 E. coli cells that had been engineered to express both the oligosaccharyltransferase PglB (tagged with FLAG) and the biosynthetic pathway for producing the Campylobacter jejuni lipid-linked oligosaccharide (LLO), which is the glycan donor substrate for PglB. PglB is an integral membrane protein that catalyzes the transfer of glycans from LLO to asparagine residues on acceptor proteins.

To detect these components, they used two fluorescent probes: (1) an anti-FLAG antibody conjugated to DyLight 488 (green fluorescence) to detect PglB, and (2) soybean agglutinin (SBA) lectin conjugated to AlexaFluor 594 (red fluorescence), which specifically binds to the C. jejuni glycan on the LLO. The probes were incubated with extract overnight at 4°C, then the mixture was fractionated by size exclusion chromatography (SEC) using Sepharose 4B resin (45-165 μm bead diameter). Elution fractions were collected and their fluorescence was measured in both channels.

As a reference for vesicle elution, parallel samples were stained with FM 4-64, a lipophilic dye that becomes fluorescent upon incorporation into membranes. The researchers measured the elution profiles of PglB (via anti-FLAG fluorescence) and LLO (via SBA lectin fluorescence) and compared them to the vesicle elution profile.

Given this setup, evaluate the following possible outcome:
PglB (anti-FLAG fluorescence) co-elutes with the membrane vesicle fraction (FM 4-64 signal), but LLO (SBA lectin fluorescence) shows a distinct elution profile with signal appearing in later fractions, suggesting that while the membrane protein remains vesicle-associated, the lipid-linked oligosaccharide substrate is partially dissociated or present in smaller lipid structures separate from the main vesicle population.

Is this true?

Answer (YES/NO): NO